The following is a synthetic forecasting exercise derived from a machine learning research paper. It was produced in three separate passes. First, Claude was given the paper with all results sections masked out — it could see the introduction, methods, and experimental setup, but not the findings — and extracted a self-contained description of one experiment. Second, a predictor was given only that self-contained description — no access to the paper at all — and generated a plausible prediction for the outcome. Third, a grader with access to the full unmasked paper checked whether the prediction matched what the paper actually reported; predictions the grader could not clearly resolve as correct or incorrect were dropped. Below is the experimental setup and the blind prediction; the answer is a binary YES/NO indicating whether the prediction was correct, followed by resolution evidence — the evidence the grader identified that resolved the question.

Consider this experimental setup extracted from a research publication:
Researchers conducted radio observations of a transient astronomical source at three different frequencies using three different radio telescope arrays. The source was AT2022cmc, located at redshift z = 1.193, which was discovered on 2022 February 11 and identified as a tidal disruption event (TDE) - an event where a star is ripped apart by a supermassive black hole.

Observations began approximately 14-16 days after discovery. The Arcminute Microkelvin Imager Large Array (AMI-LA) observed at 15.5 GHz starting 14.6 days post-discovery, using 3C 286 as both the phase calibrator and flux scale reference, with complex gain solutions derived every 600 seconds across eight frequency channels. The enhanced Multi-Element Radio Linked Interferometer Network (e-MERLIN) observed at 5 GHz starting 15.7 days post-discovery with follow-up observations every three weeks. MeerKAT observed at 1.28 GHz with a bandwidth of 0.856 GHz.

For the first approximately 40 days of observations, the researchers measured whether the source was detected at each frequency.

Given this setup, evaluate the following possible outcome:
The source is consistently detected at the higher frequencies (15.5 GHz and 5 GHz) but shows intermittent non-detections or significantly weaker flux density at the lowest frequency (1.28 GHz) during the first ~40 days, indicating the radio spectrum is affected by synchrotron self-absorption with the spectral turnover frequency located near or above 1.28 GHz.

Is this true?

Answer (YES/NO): NO